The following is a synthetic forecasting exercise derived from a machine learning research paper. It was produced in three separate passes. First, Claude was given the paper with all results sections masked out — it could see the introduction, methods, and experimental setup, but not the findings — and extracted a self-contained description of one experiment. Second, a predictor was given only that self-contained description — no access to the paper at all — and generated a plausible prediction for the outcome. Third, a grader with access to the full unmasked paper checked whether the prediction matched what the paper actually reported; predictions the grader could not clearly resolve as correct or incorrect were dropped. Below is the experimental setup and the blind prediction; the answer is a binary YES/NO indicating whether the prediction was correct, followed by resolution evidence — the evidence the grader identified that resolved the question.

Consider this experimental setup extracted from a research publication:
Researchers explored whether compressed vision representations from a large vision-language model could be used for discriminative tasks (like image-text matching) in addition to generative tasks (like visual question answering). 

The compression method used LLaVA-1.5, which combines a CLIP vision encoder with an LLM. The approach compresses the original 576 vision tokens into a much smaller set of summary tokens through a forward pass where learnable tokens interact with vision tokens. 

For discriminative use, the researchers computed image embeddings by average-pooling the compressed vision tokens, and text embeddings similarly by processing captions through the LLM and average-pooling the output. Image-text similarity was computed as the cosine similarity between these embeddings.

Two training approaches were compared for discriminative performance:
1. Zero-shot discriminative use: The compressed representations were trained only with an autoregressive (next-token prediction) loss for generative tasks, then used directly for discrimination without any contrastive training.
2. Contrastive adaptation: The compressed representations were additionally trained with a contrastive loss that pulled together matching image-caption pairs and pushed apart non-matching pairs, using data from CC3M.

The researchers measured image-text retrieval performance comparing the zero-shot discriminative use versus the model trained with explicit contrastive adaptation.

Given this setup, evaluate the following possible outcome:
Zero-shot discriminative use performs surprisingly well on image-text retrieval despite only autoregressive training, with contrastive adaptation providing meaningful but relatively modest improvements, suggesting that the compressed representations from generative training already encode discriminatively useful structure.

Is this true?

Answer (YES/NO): NO